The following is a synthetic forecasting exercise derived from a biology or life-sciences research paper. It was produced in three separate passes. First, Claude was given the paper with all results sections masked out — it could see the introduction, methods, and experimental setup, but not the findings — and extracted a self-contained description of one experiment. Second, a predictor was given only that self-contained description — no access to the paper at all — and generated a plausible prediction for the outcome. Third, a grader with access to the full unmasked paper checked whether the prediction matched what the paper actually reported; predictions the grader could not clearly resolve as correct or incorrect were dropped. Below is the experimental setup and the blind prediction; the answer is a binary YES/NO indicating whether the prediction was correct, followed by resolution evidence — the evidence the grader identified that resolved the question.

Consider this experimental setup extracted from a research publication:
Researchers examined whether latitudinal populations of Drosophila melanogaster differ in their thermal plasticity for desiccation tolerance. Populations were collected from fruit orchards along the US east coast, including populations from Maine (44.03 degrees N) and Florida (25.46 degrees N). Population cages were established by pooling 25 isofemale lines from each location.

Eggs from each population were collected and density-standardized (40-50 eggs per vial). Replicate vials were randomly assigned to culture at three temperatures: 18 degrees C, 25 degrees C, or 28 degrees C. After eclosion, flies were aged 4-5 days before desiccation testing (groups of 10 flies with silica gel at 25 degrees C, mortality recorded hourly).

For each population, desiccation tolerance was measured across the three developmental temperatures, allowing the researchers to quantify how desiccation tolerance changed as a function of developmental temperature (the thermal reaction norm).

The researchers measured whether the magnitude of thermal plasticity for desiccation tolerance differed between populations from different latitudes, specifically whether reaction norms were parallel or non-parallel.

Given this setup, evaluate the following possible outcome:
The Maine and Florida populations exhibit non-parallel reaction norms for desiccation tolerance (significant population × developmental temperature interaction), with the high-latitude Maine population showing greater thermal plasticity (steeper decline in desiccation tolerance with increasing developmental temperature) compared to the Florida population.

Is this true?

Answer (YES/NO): YES